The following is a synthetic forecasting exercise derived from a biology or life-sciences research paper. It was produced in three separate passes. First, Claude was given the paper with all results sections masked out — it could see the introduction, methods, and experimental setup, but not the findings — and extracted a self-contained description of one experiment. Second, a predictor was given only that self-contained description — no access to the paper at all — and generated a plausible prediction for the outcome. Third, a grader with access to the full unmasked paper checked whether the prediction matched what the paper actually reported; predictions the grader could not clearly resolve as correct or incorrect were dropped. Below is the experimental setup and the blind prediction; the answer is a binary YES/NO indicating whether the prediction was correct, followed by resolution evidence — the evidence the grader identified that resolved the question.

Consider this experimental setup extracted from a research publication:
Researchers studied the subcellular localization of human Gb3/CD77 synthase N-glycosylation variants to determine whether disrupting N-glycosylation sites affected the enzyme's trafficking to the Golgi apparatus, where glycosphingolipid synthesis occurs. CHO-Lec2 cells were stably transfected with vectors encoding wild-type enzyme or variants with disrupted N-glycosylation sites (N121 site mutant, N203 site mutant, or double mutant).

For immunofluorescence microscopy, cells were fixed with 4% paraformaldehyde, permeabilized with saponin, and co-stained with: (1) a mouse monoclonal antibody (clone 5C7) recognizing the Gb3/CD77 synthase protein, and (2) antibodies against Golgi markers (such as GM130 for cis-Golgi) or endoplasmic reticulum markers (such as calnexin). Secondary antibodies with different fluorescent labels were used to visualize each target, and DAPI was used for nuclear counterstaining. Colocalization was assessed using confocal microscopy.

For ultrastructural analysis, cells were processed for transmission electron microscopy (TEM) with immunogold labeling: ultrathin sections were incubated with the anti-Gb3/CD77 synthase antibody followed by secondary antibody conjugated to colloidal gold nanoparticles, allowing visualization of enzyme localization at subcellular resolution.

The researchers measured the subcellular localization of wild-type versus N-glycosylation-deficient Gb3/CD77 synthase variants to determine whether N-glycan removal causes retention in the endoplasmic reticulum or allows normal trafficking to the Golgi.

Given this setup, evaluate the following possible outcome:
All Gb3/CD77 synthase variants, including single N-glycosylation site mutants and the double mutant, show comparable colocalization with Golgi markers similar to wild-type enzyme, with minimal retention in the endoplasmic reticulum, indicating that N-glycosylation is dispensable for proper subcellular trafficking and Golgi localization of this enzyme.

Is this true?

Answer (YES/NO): NO